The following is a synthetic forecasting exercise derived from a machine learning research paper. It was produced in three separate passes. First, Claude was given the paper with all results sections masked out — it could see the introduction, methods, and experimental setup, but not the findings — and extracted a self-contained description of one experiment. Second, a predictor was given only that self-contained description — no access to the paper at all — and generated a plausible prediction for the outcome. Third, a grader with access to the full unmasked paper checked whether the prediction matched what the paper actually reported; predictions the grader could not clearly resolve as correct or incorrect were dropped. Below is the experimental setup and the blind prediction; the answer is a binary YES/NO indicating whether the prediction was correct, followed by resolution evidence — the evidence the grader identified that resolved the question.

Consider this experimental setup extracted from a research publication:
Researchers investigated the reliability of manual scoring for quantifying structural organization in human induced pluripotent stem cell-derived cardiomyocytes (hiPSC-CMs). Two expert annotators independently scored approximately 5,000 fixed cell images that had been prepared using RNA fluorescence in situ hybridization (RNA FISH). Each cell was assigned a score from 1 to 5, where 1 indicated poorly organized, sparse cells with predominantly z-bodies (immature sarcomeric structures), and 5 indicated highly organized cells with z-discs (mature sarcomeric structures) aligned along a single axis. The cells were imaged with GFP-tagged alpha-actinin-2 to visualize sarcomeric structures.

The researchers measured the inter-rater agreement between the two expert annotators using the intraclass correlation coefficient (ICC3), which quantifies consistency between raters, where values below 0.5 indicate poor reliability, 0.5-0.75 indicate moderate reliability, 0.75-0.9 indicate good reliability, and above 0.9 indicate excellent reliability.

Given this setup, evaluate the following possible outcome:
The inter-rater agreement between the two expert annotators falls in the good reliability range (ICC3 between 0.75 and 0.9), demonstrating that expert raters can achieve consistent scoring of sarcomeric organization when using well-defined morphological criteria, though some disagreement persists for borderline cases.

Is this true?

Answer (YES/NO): NO